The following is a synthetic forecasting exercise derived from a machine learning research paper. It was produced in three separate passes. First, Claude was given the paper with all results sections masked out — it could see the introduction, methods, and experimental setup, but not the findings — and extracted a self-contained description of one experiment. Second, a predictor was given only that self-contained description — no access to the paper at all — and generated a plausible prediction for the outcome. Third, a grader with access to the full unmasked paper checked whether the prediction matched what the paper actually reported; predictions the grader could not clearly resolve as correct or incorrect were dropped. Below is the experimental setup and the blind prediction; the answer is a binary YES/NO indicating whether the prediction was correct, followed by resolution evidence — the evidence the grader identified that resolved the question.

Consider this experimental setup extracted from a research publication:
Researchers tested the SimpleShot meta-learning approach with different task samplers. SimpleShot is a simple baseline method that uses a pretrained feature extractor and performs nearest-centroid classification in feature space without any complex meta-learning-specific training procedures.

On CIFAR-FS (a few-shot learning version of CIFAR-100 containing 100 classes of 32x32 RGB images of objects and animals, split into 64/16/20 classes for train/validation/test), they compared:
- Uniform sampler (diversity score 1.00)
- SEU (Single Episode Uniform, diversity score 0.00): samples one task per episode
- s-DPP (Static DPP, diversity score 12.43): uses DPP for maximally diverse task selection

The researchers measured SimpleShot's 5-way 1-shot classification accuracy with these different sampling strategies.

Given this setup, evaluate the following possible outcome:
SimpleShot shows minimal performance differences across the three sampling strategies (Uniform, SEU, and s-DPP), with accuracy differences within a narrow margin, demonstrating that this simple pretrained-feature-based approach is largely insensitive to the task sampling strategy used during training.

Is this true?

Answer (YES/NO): NO